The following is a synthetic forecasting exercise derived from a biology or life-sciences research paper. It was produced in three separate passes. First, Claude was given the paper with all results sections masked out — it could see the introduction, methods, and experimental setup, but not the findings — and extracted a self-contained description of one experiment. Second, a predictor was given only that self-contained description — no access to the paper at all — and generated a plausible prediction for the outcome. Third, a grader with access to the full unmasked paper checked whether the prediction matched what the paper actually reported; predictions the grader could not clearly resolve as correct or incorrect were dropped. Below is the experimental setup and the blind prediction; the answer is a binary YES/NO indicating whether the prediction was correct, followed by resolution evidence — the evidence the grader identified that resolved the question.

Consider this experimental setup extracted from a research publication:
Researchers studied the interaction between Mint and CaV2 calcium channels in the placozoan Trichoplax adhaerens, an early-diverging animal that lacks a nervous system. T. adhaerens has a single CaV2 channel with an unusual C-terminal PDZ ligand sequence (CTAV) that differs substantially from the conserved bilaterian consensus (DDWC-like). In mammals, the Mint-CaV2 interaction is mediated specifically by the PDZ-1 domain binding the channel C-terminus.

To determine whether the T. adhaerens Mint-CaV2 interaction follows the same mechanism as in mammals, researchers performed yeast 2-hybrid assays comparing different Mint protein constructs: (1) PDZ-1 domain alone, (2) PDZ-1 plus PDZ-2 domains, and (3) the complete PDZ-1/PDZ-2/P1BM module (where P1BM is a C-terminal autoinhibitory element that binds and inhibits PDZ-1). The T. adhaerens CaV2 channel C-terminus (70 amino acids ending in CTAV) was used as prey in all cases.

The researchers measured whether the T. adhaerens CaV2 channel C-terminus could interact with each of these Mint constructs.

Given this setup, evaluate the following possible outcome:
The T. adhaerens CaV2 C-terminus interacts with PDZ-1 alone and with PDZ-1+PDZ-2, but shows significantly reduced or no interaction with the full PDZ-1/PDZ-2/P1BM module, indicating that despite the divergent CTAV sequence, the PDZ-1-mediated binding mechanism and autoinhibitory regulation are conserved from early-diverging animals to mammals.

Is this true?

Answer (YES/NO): NO